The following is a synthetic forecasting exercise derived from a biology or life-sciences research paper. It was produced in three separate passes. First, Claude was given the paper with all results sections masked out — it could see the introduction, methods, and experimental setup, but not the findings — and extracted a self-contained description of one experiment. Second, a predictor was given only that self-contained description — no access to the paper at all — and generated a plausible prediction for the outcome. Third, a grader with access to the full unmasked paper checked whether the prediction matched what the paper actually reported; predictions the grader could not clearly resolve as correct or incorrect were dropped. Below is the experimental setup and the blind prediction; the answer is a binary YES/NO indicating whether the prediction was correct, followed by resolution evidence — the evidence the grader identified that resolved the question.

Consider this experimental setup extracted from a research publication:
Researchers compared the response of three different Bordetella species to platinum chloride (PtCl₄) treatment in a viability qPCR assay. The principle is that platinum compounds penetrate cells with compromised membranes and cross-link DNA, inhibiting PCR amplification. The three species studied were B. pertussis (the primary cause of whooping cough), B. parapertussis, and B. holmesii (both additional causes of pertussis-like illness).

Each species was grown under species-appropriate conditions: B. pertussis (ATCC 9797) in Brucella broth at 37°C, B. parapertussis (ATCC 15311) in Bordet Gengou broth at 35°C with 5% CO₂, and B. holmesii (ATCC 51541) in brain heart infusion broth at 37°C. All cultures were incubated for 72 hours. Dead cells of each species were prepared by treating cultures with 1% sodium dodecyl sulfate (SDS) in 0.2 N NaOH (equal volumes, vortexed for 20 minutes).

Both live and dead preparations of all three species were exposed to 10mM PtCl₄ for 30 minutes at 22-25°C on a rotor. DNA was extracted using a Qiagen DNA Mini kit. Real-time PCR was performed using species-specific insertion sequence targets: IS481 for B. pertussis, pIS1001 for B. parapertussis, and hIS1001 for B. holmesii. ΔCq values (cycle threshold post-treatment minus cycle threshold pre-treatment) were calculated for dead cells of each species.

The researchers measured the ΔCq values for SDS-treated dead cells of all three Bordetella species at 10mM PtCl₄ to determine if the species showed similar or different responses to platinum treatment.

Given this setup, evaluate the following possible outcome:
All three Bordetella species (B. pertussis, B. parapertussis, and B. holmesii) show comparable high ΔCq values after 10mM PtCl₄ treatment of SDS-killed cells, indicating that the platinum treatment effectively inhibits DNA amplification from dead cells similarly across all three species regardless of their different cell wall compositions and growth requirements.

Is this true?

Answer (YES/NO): NO